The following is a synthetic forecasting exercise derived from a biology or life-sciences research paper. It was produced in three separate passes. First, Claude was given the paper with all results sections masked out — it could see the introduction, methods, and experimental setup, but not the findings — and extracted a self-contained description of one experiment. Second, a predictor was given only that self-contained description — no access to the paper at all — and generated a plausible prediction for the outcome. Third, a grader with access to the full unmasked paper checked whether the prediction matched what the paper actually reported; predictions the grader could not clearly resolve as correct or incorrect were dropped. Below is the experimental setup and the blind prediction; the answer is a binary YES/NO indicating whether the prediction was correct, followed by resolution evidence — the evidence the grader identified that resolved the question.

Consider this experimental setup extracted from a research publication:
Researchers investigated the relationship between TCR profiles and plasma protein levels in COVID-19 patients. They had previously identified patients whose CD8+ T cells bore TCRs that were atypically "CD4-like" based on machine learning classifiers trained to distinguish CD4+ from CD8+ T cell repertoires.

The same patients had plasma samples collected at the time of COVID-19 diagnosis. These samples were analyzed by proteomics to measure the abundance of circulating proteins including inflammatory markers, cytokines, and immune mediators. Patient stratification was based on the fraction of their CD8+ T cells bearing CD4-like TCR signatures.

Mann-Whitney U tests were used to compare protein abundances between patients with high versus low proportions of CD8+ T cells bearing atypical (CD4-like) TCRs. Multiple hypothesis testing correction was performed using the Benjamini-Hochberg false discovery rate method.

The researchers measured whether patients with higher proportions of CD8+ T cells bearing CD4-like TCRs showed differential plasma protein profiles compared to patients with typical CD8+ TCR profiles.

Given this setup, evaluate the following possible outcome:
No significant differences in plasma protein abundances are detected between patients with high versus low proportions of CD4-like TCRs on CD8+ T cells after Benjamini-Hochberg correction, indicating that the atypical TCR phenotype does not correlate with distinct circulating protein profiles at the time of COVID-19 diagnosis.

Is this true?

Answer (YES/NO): NO